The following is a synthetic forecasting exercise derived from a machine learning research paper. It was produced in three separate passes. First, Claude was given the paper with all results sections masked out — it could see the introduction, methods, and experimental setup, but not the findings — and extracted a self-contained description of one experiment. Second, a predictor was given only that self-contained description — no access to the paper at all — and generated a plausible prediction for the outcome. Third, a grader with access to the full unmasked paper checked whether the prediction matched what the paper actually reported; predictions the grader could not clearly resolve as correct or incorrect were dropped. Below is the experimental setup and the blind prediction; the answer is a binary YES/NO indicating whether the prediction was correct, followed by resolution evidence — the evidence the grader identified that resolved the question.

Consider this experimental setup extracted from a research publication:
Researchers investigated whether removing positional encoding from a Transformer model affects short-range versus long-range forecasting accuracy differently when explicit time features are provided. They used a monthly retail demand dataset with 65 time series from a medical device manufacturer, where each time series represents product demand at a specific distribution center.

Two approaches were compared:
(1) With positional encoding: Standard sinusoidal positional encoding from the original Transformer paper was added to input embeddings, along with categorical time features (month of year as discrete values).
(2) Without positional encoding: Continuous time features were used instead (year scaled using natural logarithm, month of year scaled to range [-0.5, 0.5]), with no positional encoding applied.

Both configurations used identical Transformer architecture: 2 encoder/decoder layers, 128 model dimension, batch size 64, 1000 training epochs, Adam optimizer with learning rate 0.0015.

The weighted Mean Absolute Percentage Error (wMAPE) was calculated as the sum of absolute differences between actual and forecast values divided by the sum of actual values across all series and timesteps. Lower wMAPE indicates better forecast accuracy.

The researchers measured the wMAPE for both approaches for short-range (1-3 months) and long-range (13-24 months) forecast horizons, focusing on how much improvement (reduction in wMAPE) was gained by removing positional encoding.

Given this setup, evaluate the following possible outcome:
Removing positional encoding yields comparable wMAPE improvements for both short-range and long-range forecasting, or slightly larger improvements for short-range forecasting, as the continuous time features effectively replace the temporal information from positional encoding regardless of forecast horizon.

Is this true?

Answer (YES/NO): NO